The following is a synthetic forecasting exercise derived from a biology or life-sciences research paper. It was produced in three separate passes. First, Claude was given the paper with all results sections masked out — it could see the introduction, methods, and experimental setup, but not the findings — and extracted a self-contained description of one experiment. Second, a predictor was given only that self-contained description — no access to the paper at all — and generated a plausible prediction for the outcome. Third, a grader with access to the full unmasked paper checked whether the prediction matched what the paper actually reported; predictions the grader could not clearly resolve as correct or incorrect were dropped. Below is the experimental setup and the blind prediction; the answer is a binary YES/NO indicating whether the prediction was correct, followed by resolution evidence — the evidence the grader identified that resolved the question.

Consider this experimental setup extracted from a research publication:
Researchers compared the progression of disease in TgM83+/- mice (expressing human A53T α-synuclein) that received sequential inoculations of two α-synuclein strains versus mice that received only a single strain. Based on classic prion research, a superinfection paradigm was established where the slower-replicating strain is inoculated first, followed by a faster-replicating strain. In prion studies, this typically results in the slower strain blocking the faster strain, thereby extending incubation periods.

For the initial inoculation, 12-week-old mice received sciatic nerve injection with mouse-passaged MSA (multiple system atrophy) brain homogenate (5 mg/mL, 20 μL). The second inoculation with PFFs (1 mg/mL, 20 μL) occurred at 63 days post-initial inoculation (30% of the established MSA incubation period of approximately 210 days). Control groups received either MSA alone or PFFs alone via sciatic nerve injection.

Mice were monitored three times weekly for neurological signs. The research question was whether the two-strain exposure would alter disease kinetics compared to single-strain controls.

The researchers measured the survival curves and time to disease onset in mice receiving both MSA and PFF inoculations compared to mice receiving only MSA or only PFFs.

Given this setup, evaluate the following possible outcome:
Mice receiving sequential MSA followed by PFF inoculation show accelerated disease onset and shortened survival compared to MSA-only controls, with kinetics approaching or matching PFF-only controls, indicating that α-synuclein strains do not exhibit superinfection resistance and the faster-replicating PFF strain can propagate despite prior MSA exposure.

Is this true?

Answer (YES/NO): NO